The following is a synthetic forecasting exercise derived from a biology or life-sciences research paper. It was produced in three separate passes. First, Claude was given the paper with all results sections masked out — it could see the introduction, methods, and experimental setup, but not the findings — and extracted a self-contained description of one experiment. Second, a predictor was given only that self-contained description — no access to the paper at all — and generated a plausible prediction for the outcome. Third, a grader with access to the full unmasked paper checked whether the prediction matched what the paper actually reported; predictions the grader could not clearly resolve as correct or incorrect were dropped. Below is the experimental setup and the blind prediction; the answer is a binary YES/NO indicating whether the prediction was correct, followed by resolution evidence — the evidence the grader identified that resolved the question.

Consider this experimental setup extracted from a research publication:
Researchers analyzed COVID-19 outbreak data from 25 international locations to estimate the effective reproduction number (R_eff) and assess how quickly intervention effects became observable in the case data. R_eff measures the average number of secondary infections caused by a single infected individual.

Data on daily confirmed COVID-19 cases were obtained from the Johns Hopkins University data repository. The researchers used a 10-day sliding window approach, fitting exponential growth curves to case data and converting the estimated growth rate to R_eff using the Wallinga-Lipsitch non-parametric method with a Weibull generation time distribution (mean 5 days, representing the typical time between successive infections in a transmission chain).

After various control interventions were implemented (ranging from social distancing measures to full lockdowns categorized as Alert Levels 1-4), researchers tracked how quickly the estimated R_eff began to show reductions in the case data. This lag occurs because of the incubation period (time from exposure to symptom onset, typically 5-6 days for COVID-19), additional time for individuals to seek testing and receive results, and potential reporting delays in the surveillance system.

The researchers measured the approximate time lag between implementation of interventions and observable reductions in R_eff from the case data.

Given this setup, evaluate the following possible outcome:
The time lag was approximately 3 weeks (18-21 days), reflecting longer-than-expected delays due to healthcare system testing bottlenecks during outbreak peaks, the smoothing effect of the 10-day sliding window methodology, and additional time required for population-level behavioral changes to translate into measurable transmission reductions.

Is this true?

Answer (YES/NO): NO